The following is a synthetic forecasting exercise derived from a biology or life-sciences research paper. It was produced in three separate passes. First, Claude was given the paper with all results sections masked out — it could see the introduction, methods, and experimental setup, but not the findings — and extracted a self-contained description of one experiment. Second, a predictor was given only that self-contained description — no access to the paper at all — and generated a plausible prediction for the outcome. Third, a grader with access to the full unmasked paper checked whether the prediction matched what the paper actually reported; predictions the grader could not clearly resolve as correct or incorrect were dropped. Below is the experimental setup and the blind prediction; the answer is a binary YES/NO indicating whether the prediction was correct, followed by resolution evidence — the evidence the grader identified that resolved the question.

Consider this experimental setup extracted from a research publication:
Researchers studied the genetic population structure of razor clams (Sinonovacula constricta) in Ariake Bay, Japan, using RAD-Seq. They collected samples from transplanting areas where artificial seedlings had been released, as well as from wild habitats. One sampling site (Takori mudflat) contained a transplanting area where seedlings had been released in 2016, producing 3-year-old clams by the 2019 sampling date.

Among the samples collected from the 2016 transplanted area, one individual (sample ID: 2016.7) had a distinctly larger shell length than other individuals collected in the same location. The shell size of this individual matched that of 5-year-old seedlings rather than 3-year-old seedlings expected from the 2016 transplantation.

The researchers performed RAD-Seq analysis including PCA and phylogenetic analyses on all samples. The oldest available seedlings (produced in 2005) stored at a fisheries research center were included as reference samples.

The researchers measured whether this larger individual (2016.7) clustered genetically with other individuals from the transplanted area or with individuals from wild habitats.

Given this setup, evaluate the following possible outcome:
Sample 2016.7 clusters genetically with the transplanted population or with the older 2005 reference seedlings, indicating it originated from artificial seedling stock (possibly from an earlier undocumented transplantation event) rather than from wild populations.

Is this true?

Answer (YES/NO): NO